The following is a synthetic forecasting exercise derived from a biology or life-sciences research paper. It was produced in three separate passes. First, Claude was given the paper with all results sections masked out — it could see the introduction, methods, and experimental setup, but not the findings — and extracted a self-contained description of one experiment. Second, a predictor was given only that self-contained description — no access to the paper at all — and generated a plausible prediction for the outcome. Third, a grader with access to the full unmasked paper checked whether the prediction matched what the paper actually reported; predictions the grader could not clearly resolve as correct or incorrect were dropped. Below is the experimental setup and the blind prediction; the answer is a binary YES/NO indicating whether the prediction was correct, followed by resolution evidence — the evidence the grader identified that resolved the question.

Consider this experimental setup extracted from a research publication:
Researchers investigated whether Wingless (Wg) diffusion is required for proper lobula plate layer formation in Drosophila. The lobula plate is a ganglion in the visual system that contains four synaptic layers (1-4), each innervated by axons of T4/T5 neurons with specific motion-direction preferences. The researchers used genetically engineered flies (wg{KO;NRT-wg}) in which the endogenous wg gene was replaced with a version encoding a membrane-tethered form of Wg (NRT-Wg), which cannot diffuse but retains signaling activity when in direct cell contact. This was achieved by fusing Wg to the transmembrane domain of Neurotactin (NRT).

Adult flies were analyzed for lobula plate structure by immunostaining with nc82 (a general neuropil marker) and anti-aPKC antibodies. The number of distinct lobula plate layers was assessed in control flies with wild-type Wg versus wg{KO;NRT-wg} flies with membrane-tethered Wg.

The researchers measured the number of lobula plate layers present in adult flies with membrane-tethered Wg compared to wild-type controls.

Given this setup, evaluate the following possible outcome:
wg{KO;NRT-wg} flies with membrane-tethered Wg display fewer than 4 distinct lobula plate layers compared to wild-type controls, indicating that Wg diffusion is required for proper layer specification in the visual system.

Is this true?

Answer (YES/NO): YES